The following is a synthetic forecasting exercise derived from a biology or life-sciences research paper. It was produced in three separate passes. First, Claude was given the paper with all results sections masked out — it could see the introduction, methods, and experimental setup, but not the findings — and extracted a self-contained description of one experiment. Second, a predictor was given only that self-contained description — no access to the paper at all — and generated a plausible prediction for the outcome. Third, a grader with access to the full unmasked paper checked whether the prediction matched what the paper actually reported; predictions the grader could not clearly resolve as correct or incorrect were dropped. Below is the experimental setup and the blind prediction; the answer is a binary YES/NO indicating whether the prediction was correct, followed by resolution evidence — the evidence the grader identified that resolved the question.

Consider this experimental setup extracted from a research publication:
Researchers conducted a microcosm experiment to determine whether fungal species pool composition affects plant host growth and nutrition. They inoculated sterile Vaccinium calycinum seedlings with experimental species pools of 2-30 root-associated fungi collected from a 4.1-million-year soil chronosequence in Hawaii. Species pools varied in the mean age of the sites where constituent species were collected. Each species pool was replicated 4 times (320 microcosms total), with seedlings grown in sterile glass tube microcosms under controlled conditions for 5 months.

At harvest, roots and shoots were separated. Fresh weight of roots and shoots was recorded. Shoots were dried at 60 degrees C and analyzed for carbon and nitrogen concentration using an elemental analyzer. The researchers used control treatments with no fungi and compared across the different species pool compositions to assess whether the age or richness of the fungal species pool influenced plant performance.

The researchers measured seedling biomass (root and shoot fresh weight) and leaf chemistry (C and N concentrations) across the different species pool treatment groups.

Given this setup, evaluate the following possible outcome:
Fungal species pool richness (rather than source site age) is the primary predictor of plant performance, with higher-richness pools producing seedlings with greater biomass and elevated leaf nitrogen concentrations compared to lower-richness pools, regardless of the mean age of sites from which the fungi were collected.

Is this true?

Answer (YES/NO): NO